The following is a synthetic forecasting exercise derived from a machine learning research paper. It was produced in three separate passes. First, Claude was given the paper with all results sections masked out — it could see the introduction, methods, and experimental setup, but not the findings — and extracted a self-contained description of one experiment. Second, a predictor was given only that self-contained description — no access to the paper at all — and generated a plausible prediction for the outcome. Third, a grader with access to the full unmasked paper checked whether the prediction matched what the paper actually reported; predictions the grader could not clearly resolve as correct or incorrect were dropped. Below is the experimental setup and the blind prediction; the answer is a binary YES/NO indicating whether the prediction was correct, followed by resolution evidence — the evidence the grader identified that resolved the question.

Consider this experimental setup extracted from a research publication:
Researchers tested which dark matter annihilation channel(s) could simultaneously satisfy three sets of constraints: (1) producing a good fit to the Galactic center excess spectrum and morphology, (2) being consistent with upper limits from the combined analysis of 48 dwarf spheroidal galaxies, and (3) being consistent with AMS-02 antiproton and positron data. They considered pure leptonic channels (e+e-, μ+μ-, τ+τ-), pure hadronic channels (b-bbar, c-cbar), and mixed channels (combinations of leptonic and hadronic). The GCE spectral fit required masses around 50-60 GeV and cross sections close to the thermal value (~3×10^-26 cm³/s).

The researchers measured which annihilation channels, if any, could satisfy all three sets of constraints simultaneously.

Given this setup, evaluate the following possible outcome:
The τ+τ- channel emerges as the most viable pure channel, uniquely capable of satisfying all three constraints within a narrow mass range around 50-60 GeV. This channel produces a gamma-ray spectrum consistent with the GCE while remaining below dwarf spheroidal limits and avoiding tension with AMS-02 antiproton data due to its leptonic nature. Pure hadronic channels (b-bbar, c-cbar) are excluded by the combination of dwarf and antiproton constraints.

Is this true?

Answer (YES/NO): NO